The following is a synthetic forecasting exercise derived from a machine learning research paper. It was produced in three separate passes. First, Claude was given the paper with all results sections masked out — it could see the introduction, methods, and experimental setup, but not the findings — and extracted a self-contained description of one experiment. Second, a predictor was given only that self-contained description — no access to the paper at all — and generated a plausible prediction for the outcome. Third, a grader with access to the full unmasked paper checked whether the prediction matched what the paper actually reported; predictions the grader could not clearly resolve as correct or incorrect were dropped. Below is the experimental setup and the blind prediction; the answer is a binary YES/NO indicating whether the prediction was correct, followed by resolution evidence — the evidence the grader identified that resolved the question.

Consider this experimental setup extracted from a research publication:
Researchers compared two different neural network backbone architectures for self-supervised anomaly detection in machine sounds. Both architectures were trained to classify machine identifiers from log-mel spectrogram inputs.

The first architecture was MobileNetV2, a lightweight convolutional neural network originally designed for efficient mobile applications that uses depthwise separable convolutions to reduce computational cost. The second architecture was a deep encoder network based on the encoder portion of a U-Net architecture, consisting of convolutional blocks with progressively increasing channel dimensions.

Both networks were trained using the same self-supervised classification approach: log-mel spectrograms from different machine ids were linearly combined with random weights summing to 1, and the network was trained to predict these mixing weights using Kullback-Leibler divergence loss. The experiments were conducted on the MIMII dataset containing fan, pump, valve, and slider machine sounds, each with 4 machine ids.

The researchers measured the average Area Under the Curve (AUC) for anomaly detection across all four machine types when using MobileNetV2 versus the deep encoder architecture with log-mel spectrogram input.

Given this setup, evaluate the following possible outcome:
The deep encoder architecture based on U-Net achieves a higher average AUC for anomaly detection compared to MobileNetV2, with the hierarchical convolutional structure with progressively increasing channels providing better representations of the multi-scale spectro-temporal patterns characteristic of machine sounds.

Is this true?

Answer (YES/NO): YES